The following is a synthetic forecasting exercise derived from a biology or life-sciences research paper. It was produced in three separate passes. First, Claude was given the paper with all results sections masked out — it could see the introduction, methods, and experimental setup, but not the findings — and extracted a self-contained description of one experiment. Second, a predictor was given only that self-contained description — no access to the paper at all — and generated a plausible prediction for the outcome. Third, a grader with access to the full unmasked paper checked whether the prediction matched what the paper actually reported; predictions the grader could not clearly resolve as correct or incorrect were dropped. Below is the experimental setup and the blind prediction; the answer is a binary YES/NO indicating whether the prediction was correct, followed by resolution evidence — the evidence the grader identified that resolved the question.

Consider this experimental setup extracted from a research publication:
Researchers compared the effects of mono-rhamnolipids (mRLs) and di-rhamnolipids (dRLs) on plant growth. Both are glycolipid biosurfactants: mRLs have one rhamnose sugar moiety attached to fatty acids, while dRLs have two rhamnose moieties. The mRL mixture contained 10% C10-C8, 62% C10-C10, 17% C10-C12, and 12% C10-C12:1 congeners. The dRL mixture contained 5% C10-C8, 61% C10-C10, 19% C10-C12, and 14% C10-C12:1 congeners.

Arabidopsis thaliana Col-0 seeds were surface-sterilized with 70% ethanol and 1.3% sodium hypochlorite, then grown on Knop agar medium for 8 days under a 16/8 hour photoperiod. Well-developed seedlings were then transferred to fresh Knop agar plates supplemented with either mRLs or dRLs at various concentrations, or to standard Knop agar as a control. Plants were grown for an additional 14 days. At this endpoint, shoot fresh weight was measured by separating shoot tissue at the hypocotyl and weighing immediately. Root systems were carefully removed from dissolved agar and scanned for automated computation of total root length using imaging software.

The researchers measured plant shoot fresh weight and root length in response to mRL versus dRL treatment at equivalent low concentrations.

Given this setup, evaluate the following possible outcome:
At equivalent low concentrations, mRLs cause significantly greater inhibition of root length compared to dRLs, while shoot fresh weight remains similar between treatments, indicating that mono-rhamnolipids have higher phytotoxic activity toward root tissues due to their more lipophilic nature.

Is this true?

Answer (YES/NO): NO